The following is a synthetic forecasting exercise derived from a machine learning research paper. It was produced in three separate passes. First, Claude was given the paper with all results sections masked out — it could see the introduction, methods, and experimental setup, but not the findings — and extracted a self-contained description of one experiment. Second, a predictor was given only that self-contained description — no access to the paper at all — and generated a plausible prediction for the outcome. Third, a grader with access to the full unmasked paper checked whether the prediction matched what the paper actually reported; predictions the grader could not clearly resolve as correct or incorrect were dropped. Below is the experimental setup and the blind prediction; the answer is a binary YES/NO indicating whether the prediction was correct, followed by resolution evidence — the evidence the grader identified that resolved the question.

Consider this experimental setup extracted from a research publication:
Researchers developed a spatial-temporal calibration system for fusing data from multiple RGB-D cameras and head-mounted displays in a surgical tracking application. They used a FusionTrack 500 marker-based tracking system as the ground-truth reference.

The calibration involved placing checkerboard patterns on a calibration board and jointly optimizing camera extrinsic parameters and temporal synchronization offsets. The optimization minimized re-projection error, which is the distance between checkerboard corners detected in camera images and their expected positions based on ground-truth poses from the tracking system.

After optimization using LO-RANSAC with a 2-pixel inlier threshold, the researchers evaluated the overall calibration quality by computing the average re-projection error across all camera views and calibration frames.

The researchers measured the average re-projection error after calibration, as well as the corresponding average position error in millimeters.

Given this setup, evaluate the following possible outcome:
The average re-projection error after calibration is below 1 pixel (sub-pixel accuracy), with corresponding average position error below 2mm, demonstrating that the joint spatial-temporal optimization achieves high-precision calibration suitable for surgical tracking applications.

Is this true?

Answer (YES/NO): NO